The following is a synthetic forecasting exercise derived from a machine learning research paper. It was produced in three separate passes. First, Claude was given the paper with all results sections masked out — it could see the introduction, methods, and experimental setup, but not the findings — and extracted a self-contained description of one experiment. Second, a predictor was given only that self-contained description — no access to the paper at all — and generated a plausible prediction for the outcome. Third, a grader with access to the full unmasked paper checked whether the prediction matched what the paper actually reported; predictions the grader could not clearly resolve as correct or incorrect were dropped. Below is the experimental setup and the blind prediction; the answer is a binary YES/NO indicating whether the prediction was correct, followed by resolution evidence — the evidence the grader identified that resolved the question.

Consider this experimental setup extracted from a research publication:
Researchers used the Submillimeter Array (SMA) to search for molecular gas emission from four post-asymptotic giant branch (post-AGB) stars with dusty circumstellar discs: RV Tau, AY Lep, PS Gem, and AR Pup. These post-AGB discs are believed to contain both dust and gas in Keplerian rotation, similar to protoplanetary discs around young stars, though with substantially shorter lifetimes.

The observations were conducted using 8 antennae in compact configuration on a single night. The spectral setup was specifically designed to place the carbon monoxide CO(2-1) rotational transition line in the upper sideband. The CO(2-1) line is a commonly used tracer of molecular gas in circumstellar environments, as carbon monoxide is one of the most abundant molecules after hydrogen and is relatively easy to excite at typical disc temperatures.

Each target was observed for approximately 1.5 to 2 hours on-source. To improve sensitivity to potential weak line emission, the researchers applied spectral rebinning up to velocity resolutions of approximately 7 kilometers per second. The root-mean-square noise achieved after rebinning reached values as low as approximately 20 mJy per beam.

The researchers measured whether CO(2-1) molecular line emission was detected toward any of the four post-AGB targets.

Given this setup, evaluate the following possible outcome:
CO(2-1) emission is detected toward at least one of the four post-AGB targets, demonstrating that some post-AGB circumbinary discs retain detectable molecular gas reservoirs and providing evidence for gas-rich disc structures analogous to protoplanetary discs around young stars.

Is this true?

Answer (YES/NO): NO